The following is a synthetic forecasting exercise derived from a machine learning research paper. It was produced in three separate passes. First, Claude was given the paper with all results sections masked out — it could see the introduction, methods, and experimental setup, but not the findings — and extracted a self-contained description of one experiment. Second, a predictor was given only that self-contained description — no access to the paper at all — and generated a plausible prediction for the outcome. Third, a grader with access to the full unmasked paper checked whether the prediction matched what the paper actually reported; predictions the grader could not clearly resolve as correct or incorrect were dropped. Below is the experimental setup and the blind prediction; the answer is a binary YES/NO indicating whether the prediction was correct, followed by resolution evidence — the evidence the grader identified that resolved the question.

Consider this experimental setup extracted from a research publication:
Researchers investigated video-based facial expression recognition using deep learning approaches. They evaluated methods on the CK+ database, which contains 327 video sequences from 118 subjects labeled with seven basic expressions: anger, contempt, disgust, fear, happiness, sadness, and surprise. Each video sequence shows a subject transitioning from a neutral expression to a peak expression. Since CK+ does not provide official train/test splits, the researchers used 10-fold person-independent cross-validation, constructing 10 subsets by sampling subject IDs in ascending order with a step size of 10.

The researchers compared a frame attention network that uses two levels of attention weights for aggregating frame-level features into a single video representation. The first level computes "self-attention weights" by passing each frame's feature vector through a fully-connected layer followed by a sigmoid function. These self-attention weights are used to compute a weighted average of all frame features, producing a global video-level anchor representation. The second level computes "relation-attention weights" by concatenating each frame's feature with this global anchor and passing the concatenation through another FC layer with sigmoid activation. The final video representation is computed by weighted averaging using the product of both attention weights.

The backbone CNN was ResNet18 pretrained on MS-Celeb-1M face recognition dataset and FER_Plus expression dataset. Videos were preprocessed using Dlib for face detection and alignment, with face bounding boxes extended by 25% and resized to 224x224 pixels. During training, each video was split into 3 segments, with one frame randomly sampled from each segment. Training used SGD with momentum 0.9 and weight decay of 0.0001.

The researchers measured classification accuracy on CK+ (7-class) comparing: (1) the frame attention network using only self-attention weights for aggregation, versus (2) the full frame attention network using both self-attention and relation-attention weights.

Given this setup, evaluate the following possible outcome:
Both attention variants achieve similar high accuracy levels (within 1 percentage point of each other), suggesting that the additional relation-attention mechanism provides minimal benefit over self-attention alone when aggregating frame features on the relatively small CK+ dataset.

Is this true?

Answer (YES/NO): YES